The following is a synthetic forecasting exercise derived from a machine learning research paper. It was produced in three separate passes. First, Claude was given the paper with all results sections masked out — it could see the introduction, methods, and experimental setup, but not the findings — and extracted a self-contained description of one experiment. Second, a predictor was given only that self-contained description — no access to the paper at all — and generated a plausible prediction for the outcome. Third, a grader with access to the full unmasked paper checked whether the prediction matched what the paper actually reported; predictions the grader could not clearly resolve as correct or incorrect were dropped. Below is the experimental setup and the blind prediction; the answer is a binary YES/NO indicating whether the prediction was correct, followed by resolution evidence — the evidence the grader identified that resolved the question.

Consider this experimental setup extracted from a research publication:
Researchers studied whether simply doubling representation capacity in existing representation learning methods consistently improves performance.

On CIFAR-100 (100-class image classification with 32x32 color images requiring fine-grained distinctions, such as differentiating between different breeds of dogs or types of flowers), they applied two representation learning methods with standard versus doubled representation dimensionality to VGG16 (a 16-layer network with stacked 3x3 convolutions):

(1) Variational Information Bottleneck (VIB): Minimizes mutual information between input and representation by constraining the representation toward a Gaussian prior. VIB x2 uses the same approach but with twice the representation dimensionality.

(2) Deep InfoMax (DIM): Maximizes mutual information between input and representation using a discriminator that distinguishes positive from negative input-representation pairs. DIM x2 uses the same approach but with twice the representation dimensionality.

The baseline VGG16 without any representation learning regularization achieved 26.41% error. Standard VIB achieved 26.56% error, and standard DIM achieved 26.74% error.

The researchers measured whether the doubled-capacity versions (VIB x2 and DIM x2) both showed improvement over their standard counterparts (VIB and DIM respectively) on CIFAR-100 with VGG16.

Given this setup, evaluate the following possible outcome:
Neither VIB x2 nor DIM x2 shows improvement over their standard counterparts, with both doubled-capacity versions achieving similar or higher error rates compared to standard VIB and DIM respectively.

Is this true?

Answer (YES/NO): NO